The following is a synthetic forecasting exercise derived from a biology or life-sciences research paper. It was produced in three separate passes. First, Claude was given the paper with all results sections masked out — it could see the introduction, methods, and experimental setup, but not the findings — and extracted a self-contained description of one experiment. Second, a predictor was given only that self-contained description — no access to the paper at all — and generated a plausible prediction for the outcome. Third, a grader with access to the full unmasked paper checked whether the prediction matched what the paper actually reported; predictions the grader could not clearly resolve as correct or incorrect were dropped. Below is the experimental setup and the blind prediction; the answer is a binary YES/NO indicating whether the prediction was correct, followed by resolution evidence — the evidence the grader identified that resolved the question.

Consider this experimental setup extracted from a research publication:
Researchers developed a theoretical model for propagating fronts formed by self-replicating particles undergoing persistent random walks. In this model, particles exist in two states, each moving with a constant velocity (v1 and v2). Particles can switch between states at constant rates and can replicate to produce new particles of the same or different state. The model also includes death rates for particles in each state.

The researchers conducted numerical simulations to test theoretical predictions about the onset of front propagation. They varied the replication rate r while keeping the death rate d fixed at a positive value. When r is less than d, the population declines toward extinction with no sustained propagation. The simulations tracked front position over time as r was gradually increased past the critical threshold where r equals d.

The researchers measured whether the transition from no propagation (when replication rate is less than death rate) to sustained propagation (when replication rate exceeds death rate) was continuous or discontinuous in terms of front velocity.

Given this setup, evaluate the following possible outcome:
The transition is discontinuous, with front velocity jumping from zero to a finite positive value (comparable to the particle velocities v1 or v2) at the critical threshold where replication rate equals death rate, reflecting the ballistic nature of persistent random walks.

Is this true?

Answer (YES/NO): NO